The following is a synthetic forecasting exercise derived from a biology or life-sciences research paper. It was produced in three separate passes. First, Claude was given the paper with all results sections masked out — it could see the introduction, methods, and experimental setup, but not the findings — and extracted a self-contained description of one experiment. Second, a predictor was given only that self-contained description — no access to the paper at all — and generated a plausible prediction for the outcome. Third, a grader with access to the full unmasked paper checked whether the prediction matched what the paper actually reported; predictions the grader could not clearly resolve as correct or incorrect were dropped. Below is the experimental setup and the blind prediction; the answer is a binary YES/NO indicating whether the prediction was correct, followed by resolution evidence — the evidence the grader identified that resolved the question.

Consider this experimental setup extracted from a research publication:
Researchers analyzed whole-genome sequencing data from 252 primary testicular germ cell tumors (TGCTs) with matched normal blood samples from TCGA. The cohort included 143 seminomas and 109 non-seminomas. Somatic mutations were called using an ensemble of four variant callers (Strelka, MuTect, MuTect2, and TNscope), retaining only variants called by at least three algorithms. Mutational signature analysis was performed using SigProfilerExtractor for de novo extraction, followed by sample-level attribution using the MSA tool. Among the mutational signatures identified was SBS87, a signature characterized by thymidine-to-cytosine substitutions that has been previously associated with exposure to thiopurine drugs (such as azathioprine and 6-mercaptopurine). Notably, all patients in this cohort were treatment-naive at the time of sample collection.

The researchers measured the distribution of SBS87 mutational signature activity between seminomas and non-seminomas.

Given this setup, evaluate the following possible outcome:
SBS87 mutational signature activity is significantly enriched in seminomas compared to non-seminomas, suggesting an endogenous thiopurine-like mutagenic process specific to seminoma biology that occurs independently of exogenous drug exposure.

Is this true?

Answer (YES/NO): NO